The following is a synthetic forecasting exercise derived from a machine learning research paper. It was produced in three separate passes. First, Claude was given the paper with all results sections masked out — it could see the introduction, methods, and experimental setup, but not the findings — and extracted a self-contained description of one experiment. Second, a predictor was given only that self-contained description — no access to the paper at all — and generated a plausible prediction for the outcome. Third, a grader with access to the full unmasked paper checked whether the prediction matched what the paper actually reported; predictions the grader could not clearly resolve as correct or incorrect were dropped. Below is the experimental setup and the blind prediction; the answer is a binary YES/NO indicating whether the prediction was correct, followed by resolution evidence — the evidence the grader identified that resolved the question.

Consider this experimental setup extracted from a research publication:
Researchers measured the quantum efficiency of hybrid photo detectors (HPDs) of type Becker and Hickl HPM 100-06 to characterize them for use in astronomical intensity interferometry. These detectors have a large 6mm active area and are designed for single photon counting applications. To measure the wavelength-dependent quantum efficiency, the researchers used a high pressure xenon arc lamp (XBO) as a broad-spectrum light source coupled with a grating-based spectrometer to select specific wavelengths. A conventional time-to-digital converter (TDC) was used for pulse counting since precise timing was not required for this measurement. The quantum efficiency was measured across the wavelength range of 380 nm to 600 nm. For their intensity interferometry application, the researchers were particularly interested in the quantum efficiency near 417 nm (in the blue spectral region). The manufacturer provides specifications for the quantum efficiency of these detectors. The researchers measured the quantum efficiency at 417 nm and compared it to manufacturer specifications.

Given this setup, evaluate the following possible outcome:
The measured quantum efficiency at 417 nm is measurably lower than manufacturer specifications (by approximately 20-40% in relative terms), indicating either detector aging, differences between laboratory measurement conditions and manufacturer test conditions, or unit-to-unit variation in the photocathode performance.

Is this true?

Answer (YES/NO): NO